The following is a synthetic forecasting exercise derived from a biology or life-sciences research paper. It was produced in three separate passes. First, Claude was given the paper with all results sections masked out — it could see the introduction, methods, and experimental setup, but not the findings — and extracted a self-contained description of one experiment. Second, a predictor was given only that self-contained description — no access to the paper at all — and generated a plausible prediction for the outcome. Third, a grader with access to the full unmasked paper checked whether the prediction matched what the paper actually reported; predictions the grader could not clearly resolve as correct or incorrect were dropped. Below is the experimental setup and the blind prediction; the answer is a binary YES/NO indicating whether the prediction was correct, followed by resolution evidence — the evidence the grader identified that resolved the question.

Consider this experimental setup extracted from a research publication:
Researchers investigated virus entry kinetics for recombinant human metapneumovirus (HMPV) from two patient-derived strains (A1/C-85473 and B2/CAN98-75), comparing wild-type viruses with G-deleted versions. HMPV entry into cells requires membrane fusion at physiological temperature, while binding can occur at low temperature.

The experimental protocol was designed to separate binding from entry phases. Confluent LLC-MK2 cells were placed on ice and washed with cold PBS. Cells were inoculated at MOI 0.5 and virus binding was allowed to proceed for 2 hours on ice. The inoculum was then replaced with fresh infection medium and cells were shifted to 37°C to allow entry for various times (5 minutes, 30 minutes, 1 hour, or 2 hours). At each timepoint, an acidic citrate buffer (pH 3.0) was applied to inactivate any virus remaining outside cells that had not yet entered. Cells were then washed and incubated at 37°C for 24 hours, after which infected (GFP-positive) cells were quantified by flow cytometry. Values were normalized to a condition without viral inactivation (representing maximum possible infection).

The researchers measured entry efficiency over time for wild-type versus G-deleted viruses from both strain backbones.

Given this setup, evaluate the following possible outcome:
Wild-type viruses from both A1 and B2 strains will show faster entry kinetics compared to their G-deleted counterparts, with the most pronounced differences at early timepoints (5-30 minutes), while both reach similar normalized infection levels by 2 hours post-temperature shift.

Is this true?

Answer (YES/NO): NO